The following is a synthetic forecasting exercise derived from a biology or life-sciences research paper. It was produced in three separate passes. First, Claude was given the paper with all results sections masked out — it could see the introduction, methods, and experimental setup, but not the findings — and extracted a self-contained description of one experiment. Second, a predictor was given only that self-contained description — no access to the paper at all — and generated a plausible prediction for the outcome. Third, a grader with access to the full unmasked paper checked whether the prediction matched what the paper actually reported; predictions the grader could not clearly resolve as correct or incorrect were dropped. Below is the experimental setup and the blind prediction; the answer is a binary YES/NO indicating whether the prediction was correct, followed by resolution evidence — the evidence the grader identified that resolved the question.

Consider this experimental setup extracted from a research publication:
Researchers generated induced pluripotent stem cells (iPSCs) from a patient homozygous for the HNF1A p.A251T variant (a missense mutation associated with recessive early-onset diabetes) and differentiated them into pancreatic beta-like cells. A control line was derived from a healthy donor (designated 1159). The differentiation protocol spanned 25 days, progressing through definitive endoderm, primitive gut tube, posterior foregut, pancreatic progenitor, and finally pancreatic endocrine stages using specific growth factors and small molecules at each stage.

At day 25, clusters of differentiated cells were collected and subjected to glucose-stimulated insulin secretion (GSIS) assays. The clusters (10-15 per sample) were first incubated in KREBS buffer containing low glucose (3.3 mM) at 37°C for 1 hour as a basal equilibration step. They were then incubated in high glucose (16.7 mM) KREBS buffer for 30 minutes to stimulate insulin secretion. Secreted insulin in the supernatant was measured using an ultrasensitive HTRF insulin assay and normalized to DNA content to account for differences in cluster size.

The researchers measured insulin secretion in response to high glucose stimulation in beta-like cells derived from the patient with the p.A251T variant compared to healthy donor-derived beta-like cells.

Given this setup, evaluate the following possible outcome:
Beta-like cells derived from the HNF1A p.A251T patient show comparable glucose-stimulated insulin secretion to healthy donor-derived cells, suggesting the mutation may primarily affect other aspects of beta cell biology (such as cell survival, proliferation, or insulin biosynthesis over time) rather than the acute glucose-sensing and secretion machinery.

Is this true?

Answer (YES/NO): NO